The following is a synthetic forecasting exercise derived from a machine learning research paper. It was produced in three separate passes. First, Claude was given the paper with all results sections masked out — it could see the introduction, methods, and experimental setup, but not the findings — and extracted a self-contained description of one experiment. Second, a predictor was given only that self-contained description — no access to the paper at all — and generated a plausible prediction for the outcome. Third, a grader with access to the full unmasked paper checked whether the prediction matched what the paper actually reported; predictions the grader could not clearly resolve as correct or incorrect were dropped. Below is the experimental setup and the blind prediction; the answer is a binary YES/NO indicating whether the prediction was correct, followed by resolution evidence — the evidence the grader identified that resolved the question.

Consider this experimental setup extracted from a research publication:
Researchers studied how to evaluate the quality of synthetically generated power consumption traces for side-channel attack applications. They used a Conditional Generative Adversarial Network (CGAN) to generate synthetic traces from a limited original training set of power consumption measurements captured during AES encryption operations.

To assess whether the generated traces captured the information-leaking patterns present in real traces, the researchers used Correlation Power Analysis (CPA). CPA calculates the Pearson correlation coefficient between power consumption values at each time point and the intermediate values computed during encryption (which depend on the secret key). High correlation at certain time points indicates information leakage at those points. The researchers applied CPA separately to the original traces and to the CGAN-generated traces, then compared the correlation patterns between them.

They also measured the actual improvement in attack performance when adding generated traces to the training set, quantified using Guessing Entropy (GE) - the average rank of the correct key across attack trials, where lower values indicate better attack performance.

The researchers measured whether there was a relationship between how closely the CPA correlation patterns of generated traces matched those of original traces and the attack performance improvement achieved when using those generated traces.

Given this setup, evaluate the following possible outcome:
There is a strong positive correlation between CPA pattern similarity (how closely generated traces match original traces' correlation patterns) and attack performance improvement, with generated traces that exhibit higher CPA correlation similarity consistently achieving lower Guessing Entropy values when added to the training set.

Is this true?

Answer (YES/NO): YES